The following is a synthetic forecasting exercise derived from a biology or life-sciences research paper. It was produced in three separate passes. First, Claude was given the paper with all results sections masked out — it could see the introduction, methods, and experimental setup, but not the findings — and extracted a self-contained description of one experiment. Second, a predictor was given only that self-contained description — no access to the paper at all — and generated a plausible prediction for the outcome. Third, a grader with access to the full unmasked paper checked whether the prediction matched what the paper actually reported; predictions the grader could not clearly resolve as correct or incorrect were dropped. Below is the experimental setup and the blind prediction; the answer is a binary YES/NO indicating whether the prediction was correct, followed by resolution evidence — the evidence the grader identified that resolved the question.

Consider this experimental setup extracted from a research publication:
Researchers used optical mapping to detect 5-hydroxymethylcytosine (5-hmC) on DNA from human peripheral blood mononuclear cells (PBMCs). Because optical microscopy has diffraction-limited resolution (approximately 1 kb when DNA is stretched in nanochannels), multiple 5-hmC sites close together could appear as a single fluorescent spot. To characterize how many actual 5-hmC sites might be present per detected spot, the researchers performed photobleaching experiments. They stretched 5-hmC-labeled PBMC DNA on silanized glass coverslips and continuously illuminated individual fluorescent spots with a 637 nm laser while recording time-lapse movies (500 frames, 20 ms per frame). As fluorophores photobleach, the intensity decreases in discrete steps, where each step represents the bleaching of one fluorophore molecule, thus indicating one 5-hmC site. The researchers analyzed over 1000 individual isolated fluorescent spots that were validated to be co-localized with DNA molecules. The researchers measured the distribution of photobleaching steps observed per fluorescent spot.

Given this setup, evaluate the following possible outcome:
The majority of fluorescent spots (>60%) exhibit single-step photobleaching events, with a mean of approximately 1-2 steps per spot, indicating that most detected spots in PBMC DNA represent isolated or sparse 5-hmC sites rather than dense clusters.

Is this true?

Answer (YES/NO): YES